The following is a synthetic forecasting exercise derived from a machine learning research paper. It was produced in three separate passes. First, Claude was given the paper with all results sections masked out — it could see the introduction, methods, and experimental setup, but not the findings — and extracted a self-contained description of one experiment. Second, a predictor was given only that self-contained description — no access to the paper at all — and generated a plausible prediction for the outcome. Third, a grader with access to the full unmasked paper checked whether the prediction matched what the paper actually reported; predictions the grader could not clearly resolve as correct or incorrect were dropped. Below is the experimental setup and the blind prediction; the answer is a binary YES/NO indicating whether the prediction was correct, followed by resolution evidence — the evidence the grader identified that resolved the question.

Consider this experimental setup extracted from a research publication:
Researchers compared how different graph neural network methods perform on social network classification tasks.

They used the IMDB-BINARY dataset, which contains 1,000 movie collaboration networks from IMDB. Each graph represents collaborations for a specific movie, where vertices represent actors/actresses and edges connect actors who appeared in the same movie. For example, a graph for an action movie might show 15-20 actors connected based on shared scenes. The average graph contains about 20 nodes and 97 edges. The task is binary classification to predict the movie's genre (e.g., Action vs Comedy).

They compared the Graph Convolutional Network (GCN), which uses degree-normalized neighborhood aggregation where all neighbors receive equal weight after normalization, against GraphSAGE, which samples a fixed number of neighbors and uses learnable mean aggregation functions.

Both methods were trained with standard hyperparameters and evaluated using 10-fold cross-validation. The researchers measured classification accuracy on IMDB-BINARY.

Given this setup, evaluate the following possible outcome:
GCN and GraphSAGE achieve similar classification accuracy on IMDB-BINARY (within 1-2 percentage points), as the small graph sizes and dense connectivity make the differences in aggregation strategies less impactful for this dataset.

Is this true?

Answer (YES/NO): NO